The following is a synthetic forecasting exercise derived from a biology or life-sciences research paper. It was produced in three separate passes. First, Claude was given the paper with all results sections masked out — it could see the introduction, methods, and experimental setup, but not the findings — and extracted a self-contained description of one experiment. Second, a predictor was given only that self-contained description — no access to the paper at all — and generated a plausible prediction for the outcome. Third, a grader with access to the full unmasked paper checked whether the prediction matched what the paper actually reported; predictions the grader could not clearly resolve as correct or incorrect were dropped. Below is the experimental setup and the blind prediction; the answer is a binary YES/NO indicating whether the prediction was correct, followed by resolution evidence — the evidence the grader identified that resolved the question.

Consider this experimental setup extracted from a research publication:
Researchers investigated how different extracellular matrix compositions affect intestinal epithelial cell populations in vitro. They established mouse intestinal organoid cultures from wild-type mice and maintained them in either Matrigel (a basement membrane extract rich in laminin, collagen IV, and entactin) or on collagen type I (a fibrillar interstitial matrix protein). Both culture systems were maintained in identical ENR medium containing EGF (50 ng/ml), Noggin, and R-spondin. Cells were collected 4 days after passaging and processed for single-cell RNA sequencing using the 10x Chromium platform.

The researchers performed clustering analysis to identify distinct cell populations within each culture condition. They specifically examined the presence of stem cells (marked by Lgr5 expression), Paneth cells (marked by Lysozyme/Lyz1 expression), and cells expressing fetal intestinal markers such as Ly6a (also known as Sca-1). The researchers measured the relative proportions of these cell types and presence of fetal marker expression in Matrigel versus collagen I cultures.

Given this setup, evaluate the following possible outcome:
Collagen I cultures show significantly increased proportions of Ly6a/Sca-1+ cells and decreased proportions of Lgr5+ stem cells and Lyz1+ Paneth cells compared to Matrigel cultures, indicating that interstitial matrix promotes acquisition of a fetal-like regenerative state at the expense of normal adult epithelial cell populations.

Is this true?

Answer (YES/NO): YES